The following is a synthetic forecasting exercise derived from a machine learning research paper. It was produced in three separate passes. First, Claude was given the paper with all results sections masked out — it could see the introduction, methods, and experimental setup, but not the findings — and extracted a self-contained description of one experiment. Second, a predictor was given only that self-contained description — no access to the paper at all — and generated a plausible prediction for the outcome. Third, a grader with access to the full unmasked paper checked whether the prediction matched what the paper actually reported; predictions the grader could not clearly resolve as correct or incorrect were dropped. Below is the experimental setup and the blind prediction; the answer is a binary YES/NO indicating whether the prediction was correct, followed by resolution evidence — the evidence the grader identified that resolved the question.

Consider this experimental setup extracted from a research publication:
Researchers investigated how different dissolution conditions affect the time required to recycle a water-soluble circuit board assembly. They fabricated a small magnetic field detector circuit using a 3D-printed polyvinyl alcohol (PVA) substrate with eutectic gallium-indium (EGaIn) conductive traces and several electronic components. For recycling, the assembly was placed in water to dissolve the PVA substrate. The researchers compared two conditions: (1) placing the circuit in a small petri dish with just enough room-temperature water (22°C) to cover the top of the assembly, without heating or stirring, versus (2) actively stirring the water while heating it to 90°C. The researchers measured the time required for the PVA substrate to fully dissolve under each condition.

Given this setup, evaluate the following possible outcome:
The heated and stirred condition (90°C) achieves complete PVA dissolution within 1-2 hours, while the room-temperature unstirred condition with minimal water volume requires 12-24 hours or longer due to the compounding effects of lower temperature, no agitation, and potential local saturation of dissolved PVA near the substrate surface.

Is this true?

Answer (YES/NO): NO